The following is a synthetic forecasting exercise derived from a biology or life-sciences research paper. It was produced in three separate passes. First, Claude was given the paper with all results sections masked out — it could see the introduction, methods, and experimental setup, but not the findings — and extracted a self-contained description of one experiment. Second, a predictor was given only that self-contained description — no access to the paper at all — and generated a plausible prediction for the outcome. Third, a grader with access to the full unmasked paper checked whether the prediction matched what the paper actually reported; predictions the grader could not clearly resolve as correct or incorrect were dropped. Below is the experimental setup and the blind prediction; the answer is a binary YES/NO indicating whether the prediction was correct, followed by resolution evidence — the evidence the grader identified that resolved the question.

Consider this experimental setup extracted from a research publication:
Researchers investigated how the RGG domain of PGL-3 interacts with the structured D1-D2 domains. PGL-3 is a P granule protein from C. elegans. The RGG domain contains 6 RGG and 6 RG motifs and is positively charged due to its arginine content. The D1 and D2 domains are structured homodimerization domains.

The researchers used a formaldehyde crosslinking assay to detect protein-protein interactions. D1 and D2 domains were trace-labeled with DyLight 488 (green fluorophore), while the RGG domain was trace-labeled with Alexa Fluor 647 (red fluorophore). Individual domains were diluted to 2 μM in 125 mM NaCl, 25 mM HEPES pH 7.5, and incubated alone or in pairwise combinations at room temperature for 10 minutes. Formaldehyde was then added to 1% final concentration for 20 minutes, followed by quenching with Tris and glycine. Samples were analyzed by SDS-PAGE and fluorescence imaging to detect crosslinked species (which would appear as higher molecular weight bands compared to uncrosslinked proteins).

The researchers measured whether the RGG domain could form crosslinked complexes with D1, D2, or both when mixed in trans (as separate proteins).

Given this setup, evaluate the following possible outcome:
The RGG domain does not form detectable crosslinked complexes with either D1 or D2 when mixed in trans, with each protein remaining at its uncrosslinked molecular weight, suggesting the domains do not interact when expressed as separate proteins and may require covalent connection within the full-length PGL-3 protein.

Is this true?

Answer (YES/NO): NO